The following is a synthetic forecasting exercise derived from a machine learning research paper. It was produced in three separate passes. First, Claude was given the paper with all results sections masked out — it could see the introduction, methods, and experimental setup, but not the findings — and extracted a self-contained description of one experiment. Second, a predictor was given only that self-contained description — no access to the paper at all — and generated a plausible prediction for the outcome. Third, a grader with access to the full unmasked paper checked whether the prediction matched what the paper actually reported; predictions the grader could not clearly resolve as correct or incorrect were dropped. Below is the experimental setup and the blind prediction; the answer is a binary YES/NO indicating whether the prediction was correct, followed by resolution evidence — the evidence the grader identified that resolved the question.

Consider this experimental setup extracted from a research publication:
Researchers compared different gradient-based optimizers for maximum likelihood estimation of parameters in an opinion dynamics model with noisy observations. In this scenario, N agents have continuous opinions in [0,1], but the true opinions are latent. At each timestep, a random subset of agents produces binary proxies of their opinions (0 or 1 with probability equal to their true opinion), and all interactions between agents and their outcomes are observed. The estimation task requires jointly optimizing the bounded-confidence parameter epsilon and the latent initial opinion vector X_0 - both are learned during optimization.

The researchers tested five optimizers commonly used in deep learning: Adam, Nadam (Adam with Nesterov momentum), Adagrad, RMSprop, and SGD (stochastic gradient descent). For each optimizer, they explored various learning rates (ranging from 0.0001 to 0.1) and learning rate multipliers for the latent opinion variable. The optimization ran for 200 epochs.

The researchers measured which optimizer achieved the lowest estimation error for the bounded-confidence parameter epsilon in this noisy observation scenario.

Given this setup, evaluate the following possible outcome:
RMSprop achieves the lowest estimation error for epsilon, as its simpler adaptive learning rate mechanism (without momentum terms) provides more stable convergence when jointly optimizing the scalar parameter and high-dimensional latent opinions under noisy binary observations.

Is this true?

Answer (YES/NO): YES